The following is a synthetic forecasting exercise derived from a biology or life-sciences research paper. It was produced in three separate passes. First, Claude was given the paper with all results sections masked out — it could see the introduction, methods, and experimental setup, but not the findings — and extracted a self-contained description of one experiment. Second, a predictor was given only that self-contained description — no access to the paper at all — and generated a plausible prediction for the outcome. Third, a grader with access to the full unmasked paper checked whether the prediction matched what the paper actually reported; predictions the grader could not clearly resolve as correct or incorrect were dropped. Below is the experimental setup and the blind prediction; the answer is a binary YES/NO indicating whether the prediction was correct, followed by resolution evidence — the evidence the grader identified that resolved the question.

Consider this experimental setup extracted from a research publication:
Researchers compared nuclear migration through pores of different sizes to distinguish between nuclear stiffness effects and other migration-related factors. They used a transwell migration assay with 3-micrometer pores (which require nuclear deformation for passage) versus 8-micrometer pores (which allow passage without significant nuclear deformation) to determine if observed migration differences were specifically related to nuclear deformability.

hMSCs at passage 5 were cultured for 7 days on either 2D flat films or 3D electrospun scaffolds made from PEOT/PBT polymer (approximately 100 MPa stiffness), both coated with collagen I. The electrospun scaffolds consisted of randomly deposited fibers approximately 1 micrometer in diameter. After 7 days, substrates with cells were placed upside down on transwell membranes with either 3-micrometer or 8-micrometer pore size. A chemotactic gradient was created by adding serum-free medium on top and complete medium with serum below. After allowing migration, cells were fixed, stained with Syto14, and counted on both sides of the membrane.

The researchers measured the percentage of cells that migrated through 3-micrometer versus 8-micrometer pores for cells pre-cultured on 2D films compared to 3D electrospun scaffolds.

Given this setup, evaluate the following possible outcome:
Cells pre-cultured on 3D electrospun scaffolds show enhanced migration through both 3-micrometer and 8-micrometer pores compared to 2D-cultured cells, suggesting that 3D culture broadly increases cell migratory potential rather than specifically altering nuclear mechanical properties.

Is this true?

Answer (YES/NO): NO